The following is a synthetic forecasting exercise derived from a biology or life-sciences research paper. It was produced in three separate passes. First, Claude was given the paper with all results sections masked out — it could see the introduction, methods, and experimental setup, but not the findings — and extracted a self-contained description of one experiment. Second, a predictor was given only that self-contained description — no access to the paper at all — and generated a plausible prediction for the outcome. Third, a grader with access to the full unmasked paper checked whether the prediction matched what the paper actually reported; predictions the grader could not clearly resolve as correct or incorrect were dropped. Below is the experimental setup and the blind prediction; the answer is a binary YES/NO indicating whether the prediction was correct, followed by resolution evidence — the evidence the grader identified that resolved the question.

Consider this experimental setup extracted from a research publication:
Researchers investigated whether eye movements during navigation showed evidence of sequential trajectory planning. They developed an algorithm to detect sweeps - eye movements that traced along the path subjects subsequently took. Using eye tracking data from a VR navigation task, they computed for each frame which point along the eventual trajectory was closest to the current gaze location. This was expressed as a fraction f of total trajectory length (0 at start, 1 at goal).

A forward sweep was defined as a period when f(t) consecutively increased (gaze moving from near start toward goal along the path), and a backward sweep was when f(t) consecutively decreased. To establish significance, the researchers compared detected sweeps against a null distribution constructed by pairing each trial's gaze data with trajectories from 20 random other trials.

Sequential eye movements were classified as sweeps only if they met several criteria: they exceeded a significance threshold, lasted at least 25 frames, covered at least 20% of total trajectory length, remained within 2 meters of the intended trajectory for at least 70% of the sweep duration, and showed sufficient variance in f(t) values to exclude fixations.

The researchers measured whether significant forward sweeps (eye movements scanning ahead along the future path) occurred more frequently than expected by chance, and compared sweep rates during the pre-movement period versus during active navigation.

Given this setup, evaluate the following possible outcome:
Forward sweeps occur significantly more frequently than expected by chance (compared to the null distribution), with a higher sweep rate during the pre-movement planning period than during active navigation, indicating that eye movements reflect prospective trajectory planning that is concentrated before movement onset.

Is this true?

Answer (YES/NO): NO